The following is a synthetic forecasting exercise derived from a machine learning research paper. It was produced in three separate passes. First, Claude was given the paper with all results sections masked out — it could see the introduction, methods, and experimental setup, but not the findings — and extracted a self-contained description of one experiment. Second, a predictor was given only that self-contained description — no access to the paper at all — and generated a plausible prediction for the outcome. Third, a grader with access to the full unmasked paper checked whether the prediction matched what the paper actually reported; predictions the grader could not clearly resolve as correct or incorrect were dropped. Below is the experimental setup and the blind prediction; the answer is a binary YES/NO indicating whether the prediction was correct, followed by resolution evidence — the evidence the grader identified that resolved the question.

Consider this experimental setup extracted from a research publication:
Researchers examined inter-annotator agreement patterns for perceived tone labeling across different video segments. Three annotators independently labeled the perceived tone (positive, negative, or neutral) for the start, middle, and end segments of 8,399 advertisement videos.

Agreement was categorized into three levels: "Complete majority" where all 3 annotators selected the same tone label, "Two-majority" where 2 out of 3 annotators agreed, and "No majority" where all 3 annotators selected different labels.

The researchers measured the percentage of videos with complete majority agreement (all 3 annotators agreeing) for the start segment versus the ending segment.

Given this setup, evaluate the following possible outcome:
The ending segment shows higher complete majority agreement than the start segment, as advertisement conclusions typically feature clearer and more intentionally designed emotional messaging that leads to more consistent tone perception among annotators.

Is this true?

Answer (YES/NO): YES